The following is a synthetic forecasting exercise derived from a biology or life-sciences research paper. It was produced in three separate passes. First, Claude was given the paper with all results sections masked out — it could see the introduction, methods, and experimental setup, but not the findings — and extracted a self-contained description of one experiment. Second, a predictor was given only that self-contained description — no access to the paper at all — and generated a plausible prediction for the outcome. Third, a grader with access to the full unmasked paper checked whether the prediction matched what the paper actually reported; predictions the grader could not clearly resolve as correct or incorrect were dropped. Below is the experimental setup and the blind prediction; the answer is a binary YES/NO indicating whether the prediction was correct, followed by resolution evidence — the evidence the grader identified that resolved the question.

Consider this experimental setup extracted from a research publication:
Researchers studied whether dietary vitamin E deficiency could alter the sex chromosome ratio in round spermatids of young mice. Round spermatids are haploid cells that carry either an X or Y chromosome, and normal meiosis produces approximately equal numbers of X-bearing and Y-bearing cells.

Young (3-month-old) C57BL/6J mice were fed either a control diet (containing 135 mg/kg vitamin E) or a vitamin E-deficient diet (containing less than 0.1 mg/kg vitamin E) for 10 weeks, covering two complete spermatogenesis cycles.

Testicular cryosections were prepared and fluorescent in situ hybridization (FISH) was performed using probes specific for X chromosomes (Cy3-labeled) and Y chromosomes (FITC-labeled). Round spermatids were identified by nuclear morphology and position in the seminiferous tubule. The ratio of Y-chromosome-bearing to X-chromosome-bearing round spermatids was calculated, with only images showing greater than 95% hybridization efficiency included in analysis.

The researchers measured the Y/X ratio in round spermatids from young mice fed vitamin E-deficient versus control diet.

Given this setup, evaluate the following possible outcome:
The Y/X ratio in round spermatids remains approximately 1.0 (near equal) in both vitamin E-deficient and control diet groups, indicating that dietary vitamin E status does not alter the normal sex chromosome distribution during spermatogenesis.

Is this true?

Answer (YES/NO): NO